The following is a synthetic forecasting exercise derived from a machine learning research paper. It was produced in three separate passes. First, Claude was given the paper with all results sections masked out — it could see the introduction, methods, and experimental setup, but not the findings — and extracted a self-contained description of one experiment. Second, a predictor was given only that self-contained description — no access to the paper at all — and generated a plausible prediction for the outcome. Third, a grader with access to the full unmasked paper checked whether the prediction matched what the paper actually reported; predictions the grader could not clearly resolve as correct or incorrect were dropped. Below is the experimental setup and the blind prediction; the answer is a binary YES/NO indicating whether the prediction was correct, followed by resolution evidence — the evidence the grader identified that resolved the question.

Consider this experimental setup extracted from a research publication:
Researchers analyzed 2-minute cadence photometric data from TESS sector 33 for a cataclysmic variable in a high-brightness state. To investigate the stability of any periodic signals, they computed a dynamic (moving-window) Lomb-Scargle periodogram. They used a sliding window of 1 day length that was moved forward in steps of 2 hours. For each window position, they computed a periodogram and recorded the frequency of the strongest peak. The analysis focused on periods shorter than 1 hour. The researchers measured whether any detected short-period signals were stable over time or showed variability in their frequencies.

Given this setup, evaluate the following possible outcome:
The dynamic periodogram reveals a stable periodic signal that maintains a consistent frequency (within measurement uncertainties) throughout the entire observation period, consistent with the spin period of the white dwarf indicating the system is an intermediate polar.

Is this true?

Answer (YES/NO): NO